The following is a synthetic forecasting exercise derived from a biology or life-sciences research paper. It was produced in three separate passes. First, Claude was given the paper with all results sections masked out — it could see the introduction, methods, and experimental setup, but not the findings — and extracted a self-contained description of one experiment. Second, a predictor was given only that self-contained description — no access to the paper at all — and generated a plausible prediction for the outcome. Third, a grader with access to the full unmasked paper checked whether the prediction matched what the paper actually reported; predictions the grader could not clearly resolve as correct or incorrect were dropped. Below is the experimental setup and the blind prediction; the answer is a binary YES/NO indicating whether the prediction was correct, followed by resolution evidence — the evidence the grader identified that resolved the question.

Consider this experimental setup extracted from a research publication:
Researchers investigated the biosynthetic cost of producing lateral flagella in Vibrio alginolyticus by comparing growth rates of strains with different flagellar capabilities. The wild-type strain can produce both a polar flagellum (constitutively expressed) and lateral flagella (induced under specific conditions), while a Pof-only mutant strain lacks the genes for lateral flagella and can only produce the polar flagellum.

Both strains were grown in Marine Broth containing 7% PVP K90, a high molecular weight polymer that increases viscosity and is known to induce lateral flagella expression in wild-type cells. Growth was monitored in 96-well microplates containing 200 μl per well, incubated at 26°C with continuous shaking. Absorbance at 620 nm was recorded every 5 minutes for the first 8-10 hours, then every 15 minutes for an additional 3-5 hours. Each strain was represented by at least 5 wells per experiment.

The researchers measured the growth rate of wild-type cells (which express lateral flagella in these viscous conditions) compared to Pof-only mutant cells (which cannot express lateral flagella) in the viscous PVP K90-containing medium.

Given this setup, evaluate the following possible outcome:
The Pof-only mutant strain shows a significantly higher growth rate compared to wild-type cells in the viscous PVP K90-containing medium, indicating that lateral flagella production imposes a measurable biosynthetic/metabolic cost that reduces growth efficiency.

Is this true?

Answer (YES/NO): YES